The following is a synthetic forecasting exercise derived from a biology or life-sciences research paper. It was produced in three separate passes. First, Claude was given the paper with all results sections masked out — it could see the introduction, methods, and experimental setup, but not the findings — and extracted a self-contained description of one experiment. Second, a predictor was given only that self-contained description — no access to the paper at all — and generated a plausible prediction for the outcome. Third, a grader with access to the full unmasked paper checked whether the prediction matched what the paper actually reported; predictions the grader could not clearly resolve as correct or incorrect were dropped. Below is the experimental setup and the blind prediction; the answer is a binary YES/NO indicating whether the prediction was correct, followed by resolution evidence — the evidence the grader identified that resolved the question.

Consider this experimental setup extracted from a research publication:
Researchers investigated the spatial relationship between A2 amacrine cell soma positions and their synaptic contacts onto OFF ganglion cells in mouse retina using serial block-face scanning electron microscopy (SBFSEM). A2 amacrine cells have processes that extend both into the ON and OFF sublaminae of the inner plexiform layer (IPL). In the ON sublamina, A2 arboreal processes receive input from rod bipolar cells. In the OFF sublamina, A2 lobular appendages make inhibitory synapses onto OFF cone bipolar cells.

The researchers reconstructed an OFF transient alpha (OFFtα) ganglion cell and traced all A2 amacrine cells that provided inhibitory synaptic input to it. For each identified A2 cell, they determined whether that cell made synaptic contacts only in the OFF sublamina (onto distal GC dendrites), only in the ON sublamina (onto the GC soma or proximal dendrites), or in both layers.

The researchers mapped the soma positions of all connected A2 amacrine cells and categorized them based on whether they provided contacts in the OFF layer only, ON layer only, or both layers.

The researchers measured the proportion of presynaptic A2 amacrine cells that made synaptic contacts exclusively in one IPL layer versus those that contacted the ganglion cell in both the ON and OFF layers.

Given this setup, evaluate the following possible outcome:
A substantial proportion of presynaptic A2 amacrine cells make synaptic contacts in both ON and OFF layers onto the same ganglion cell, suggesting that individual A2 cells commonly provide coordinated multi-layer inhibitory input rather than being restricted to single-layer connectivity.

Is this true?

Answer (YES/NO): NO